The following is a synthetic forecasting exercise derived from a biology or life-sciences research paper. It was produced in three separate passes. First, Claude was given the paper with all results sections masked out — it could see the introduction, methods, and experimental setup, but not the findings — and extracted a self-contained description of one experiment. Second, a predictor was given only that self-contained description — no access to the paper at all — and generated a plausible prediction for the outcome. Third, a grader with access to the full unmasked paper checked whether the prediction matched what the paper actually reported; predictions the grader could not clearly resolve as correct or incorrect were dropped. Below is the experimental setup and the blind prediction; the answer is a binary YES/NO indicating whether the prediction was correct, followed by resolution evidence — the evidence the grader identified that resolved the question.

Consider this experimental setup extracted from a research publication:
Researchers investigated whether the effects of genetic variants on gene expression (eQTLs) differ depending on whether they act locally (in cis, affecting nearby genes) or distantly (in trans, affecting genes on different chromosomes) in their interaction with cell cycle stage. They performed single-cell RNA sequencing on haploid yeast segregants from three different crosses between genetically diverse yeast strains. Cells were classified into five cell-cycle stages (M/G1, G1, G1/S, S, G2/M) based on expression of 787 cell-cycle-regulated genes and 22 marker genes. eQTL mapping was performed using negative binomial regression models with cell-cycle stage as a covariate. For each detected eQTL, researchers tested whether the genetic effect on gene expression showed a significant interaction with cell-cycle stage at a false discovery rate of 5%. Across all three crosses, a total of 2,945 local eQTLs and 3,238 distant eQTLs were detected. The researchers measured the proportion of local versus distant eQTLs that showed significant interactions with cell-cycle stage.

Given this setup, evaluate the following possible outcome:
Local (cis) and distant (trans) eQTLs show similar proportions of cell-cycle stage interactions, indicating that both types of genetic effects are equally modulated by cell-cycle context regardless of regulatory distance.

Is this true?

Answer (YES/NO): NO